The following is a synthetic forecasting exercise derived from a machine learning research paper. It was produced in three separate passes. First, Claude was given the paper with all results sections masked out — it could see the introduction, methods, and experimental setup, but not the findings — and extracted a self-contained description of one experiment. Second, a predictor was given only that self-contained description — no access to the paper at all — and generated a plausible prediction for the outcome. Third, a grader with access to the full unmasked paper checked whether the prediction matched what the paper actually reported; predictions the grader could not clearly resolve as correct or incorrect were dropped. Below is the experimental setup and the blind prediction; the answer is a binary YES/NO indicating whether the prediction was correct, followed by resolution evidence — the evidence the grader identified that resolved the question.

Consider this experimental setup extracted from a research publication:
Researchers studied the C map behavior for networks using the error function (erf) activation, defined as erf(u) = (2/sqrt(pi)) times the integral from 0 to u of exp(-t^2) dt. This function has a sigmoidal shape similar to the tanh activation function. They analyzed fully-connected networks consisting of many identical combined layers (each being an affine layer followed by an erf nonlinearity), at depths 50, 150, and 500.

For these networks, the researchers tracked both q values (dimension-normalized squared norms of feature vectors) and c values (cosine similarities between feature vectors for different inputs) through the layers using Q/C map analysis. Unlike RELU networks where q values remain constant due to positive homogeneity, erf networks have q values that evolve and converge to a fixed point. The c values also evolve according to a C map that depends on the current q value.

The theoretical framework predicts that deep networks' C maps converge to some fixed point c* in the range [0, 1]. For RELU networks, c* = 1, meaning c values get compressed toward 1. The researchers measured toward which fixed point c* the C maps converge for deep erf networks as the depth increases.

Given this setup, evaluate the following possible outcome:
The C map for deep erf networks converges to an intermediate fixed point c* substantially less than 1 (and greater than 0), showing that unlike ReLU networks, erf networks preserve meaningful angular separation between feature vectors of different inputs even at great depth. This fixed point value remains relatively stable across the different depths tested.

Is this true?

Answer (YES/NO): NO